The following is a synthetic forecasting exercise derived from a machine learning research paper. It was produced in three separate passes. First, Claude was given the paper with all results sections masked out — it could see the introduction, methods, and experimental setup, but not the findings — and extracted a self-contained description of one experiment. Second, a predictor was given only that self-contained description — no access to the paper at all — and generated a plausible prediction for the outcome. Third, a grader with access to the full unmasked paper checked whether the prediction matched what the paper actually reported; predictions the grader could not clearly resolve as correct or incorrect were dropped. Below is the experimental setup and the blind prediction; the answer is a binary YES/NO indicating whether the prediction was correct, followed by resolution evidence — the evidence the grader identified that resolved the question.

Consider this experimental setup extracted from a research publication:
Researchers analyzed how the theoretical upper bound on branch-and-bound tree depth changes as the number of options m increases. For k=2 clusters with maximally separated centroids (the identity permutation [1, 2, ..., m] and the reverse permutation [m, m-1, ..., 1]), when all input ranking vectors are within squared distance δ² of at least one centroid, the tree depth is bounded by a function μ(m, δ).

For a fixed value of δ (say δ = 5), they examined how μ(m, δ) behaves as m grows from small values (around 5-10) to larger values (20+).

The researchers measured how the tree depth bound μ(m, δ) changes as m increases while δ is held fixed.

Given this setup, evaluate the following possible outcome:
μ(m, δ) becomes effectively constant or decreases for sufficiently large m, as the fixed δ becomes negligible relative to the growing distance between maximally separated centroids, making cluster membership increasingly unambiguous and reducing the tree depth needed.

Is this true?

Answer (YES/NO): YES